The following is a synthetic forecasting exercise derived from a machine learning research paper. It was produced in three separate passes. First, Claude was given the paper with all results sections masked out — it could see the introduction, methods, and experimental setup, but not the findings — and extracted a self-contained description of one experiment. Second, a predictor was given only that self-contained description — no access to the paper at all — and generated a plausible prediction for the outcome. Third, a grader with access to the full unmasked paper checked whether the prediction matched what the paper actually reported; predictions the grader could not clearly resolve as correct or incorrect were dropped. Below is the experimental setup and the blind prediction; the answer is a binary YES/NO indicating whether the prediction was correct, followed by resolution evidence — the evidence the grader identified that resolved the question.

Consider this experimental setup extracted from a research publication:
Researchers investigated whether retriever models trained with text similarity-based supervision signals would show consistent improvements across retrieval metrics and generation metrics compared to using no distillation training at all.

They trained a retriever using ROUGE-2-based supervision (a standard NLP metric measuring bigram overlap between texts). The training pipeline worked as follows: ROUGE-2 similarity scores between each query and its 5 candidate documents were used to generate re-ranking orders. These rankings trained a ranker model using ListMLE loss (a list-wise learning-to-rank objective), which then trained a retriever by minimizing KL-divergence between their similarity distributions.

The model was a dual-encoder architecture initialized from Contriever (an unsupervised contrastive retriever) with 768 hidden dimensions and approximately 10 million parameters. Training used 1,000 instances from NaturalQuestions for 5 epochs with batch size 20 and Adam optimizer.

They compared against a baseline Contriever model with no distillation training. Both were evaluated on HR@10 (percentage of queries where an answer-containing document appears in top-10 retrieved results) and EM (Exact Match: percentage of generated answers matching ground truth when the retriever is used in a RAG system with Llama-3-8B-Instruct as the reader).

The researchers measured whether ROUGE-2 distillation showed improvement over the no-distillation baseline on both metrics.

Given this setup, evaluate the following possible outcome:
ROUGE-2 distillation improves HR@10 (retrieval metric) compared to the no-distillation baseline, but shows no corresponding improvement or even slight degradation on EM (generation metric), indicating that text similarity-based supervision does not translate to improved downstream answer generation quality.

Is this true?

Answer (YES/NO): NO